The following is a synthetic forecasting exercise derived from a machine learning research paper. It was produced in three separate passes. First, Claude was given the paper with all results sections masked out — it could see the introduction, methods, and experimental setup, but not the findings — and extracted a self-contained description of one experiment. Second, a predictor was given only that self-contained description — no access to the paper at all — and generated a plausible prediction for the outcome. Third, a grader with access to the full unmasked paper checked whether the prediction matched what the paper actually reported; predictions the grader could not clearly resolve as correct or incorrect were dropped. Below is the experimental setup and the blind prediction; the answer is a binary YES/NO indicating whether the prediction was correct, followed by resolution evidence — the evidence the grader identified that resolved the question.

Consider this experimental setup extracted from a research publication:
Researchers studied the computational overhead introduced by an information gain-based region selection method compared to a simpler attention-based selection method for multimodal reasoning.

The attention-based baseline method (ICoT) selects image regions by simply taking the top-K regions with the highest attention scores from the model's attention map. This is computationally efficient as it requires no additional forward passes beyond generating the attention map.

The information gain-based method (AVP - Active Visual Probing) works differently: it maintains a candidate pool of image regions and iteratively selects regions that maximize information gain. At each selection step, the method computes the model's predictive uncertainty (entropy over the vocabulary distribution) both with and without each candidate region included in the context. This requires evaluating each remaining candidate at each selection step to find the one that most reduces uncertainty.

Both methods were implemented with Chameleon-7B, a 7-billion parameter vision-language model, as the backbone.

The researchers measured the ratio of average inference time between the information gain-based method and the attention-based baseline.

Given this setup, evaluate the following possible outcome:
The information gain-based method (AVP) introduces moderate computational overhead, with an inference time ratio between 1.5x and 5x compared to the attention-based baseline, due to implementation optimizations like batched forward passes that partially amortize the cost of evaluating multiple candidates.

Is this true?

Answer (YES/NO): NO